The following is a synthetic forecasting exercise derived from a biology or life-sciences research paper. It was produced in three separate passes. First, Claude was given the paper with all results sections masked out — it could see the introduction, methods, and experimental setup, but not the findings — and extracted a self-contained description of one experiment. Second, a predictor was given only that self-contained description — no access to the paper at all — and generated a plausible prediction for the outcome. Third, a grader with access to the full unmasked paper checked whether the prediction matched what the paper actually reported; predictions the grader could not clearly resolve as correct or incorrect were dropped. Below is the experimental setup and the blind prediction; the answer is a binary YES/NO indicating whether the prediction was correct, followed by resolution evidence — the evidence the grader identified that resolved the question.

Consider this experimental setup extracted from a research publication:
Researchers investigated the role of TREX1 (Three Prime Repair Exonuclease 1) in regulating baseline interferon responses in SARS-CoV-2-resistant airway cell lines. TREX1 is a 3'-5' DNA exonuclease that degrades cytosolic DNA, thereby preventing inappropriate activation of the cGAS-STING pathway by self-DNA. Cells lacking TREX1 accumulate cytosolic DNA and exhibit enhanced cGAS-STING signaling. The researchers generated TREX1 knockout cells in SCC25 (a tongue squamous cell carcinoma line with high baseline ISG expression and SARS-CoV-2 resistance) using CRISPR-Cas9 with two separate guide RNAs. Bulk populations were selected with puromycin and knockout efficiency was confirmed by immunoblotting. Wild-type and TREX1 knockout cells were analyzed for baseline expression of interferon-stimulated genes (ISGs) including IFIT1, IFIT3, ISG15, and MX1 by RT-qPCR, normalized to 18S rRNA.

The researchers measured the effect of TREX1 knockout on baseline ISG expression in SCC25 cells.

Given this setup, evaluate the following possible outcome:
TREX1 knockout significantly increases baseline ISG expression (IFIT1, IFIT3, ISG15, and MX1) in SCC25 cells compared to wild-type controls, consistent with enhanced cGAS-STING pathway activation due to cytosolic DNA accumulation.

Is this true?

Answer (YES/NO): NO